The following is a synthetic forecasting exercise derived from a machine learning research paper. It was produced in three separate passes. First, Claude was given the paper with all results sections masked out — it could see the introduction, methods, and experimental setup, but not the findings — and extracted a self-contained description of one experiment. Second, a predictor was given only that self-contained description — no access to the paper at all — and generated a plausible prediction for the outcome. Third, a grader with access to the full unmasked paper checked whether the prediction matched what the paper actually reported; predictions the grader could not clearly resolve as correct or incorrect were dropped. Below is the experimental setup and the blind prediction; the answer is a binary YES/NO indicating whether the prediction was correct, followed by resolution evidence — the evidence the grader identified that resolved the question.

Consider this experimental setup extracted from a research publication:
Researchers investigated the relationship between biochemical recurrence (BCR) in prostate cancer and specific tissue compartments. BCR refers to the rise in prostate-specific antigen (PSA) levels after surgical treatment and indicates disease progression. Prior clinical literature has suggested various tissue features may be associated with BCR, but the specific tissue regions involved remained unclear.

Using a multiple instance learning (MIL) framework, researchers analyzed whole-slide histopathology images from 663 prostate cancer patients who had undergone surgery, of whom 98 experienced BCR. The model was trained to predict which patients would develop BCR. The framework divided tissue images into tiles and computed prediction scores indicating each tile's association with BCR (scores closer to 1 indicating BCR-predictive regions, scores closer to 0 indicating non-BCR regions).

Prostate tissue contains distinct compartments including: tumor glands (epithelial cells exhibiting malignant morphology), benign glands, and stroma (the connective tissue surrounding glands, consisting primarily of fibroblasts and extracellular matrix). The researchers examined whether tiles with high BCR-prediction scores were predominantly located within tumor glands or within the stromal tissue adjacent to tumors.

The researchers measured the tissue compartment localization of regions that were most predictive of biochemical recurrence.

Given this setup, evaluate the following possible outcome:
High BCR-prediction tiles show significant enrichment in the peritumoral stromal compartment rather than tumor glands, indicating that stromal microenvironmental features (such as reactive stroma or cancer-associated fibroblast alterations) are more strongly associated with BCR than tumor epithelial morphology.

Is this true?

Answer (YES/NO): YES